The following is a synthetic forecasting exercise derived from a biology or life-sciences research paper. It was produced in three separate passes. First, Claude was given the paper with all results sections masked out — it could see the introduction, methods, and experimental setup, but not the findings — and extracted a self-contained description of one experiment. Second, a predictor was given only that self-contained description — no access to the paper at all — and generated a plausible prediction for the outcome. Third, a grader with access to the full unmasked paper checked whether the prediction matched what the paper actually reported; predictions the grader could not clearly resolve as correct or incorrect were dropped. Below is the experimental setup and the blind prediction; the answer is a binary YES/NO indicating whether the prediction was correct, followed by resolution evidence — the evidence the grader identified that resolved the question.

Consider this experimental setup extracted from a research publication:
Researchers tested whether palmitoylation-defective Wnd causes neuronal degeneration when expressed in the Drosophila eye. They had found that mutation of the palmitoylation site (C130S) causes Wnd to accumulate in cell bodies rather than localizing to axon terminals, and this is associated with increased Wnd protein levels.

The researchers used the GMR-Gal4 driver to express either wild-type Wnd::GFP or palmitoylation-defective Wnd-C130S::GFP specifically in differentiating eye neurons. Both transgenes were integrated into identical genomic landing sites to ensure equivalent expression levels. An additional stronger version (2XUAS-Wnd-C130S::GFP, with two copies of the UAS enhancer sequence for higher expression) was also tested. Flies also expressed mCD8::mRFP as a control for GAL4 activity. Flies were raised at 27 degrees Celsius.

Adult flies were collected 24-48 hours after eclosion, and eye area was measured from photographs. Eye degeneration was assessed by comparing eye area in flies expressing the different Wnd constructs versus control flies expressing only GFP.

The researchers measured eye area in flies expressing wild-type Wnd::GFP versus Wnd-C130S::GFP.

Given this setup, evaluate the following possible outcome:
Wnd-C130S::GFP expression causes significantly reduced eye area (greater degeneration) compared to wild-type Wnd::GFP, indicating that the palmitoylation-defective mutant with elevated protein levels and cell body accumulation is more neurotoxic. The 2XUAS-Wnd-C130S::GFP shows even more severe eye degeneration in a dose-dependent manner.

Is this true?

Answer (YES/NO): YES